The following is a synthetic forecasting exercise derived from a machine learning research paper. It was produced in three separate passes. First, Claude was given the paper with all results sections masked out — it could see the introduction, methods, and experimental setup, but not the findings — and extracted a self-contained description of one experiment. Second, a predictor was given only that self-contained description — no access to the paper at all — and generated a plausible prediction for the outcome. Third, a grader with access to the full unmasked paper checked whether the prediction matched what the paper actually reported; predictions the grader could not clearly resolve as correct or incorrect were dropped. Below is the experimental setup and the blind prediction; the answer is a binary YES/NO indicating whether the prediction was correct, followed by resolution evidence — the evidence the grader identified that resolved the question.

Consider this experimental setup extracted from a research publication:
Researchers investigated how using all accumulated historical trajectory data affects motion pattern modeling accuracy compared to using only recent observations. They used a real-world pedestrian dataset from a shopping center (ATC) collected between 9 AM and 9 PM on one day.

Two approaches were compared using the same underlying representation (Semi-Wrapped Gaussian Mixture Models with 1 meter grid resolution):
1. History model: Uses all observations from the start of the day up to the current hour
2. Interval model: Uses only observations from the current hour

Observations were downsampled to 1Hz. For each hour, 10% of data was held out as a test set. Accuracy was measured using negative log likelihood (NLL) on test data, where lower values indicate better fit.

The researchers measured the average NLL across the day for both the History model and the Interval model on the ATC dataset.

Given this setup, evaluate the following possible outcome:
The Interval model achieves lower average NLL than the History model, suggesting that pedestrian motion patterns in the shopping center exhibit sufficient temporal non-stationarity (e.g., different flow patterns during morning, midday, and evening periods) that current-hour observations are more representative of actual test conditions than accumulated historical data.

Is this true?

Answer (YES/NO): NO